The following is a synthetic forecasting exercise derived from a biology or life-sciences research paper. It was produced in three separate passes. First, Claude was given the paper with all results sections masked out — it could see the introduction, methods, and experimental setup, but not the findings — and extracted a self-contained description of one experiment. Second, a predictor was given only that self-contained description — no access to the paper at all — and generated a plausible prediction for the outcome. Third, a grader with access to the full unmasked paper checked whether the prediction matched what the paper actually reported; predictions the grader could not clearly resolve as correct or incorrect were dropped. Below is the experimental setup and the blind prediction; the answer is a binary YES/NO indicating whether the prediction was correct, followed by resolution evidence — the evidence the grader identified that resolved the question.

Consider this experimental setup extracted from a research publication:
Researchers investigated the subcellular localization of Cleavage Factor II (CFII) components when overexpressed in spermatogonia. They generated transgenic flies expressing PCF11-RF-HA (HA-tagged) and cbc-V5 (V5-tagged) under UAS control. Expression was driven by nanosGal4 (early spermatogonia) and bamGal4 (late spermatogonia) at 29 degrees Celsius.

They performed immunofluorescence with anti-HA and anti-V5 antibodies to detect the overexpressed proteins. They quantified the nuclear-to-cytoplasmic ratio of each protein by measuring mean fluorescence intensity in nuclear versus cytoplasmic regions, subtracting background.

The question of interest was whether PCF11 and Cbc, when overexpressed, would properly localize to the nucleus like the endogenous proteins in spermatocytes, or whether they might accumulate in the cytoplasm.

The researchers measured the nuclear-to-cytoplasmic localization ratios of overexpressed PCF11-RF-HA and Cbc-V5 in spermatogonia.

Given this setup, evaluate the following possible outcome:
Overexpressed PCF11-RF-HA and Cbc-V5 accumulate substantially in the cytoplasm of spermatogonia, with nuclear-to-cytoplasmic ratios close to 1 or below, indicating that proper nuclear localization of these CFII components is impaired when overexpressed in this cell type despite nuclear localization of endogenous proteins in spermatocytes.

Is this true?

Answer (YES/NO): NO